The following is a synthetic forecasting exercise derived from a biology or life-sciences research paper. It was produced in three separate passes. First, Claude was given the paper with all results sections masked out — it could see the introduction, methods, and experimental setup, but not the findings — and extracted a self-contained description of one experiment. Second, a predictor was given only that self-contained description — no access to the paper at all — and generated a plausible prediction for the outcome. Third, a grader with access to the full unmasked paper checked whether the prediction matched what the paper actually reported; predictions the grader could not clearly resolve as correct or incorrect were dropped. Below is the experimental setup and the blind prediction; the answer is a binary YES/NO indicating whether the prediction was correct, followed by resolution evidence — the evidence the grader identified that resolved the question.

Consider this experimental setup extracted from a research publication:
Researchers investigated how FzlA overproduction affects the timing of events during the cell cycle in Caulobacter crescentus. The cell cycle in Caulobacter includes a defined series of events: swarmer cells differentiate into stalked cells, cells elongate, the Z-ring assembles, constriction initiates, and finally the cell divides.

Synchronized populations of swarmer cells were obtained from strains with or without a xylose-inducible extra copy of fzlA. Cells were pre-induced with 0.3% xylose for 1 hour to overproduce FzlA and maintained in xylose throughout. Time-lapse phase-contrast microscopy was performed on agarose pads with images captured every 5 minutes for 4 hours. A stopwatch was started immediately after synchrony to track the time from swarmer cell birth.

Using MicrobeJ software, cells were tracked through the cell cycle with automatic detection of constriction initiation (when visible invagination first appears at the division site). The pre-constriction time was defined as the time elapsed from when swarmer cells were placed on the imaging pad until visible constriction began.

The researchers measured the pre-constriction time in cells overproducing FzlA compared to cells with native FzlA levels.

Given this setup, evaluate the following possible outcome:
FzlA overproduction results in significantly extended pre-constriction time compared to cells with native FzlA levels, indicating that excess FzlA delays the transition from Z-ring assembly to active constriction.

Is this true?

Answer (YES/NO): NO